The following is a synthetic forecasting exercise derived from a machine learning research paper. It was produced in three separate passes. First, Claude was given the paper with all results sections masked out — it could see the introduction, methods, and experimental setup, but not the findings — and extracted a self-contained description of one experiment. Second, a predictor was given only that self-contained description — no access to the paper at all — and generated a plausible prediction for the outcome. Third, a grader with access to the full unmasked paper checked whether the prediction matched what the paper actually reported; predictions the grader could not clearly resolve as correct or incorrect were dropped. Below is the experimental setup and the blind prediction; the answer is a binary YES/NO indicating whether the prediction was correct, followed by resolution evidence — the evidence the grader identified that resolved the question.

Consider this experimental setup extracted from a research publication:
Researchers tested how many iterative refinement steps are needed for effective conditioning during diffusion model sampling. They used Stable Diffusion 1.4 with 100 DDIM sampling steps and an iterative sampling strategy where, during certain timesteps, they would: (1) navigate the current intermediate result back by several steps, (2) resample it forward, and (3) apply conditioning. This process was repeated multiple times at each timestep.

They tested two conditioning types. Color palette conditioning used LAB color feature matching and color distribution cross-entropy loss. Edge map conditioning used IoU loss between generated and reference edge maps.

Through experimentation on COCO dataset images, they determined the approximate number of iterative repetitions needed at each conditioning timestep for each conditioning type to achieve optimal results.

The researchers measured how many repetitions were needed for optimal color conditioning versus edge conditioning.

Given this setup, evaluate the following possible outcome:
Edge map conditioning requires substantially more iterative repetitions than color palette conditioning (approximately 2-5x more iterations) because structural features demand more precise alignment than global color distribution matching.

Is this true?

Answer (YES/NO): YES